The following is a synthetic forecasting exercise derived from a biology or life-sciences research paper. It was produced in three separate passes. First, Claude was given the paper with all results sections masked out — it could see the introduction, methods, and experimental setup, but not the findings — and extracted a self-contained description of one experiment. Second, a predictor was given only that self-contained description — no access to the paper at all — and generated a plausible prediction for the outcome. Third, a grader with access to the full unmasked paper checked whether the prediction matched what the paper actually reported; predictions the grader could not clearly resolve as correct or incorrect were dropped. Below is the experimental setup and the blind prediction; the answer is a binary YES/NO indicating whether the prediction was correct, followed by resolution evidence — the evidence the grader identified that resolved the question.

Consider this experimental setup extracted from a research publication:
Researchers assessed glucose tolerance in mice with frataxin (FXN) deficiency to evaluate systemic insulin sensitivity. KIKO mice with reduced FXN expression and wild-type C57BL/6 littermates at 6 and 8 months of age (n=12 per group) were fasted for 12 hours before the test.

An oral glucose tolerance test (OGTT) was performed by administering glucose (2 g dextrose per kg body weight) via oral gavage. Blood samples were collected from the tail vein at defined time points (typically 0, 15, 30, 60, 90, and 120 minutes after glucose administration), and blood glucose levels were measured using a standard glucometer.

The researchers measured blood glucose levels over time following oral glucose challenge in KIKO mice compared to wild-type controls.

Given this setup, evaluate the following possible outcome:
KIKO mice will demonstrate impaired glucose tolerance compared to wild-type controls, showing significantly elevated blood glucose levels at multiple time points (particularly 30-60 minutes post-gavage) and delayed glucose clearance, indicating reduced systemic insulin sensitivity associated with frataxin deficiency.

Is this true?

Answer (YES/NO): NO